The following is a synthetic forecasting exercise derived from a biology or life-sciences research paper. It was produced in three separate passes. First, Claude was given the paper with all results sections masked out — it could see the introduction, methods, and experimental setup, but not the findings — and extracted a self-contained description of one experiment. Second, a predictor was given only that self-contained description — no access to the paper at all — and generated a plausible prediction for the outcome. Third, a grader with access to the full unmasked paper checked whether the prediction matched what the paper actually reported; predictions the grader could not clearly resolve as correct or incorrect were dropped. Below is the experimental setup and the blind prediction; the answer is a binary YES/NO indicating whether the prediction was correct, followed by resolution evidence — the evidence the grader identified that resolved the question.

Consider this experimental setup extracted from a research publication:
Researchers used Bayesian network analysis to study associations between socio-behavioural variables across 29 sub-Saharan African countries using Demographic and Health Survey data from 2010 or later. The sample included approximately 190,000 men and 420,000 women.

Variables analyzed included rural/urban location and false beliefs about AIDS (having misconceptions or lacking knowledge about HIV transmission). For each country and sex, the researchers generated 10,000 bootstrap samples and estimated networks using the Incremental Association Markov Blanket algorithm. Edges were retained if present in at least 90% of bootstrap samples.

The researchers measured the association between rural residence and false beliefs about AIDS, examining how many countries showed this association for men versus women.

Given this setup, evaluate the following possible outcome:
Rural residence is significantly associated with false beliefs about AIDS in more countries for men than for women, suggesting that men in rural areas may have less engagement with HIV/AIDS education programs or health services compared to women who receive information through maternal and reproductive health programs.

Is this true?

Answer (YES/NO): NO